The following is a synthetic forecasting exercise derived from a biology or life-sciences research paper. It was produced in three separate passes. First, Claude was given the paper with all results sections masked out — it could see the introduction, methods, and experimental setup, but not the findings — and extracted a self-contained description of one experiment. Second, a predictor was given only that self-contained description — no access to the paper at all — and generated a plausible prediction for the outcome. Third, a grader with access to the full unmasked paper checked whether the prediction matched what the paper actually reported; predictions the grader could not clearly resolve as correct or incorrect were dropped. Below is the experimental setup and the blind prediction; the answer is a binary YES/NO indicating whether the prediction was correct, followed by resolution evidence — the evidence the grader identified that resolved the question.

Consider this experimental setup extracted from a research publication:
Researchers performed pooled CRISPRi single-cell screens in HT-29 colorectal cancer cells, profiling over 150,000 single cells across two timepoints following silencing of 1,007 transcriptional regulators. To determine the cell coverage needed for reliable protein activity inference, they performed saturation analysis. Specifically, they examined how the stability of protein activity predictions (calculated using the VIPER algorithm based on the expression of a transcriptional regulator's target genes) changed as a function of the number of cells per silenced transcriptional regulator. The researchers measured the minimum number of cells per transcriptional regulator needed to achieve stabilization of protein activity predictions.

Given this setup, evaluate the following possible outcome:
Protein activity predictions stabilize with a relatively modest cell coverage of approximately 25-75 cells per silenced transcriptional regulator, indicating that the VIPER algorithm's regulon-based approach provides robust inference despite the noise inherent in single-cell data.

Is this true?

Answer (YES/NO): YES